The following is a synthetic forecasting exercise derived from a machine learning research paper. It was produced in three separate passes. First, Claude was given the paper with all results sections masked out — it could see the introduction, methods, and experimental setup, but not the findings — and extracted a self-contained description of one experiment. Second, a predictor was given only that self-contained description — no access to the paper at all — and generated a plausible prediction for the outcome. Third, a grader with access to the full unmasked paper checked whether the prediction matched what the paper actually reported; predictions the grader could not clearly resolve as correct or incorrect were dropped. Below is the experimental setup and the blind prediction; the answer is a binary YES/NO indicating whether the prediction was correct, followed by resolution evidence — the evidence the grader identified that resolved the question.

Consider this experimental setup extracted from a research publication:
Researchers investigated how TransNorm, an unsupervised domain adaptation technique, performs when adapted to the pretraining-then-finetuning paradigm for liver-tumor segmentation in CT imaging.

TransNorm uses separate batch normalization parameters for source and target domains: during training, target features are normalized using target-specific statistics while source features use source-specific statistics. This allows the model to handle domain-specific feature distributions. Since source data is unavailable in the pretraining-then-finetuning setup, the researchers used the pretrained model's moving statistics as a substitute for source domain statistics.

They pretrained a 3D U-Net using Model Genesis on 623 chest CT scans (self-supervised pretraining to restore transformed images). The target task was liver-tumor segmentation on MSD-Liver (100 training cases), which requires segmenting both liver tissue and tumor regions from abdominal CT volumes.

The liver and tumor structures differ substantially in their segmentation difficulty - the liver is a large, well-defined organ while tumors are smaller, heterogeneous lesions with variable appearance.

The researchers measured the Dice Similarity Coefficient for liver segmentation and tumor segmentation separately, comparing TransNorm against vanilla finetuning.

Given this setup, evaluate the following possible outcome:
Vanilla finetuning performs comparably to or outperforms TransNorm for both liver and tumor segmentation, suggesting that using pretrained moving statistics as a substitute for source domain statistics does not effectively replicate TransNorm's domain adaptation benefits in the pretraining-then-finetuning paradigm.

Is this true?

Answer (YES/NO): NO